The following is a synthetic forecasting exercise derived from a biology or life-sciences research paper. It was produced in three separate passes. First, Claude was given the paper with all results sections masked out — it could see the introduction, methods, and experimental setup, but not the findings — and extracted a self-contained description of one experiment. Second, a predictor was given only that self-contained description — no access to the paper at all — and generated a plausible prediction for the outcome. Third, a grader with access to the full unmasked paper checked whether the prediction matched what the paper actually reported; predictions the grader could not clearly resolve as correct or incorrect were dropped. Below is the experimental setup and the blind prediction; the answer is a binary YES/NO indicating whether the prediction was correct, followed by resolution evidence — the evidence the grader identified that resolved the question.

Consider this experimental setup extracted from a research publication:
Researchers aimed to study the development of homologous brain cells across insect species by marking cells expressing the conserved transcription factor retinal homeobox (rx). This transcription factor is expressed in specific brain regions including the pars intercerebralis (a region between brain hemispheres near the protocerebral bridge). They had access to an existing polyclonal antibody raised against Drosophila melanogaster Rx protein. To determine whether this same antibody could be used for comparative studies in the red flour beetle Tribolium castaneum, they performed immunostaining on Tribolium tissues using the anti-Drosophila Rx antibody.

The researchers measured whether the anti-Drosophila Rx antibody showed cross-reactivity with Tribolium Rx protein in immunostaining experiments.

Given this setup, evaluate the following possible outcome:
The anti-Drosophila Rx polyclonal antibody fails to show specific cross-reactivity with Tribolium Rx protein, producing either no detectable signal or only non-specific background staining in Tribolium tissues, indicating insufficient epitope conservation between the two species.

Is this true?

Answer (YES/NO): YES